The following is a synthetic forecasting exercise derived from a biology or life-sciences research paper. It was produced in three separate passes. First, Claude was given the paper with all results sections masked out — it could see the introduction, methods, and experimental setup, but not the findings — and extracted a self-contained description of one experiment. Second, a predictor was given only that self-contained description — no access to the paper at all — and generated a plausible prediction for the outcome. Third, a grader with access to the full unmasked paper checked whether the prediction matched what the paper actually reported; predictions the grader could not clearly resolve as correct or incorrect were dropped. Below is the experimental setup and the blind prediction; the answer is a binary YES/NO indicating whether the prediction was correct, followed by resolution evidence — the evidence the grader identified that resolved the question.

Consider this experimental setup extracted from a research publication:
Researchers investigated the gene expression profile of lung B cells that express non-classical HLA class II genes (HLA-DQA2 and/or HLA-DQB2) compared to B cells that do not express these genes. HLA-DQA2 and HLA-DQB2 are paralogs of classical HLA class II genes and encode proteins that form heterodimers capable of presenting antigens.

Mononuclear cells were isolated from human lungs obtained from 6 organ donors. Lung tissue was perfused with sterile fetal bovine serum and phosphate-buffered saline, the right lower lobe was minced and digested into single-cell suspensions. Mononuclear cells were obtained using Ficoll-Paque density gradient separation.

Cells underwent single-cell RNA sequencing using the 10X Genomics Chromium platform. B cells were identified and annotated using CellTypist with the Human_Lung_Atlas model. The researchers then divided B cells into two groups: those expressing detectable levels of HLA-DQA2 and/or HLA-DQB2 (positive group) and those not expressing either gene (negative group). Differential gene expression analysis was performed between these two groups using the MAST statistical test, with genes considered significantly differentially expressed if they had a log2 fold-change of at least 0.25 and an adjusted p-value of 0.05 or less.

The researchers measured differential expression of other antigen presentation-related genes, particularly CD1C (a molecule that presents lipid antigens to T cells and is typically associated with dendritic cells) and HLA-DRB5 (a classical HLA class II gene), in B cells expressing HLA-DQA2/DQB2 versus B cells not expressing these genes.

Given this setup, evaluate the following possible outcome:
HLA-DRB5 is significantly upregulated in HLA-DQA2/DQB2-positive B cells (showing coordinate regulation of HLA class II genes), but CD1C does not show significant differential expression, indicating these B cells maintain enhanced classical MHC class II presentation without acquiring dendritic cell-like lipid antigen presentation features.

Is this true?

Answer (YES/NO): NO